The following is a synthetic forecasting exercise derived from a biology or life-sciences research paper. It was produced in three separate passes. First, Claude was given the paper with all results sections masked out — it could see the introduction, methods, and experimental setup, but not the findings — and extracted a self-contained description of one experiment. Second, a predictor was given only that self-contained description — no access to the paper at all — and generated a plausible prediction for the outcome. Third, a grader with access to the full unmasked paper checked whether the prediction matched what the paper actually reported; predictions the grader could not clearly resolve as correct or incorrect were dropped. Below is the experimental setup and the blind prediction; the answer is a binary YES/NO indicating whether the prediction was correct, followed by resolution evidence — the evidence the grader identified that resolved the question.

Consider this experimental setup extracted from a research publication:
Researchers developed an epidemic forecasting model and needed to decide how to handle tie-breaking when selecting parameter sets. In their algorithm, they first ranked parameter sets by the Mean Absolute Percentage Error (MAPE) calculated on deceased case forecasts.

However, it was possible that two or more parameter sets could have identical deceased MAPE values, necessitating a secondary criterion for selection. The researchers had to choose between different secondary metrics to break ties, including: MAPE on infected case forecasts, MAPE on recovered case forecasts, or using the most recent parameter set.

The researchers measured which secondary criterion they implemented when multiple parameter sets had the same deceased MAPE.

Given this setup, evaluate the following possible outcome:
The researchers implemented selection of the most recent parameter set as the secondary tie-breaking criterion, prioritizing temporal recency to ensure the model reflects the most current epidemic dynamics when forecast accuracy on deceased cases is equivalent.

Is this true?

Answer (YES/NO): NO